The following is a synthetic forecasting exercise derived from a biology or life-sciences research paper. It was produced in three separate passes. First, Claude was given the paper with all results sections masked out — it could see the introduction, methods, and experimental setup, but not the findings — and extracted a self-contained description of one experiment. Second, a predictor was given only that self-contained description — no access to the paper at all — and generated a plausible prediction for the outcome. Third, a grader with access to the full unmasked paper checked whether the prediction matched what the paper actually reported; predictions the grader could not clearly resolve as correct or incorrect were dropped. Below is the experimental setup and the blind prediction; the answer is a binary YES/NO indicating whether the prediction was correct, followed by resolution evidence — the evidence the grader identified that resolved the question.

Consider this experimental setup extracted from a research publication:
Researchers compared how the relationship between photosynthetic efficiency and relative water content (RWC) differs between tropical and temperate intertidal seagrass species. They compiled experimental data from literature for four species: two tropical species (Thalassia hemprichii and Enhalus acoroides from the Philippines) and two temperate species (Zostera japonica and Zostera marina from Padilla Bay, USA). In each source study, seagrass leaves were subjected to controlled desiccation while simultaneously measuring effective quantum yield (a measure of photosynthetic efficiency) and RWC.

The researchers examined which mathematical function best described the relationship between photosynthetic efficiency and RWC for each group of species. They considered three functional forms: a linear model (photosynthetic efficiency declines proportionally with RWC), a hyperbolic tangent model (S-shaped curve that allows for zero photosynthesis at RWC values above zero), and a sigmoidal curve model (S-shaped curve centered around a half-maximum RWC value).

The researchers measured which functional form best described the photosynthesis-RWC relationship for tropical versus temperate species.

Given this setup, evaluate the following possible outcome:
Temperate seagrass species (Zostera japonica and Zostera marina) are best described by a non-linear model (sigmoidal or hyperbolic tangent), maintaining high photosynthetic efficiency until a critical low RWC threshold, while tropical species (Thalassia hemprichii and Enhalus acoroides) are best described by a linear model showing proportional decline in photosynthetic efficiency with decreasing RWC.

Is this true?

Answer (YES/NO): NO